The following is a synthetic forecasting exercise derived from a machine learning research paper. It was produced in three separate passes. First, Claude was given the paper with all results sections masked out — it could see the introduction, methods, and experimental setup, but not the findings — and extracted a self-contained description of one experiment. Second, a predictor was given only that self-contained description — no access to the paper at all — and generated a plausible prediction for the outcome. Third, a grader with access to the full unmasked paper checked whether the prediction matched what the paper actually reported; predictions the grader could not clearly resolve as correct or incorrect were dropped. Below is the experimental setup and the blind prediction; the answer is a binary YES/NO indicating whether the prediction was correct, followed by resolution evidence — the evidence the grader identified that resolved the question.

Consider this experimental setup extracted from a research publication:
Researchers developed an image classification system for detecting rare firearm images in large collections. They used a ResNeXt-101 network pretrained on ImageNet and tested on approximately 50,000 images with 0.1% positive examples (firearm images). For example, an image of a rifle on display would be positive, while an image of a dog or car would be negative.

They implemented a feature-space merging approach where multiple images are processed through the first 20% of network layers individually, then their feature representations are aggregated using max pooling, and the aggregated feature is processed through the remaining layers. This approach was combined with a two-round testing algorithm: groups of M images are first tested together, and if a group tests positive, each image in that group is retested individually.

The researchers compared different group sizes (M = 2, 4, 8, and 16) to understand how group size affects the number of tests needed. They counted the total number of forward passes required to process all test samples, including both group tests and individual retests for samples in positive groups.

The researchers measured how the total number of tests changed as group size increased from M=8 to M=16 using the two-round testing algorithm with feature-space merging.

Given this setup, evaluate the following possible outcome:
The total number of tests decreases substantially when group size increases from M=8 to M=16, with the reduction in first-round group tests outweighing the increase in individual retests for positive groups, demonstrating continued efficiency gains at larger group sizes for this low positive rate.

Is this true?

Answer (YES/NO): NO